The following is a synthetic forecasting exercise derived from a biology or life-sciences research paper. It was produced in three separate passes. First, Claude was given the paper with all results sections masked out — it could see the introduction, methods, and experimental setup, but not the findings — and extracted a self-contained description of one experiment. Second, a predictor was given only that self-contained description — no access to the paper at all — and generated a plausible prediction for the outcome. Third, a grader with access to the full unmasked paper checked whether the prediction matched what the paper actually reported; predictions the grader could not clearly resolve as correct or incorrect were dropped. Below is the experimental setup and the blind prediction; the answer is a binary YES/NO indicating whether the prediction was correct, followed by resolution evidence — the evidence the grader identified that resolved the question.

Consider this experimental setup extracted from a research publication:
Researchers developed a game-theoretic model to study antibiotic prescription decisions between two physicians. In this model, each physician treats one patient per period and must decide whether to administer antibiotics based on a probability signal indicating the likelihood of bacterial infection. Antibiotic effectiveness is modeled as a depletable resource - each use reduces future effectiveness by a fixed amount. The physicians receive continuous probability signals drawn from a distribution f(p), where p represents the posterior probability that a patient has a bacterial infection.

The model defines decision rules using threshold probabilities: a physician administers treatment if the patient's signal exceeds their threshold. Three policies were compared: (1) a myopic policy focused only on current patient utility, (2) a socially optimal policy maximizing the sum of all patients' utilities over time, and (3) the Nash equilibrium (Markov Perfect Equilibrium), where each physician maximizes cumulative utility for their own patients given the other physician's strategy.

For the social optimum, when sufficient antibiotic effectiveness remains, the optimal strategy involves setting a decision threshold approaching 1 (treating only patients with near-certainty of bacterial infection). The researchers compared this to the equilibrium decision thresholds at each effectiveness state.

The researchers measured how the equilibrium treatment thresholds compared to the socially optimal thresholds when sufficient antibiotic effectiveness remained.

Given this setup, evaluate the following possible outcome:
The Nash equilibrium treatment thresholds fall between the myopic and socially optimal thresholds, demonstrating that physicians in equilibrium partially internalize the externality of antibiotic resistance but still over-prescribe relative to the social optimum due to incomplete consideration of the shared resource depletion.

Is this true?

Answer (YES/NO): YES